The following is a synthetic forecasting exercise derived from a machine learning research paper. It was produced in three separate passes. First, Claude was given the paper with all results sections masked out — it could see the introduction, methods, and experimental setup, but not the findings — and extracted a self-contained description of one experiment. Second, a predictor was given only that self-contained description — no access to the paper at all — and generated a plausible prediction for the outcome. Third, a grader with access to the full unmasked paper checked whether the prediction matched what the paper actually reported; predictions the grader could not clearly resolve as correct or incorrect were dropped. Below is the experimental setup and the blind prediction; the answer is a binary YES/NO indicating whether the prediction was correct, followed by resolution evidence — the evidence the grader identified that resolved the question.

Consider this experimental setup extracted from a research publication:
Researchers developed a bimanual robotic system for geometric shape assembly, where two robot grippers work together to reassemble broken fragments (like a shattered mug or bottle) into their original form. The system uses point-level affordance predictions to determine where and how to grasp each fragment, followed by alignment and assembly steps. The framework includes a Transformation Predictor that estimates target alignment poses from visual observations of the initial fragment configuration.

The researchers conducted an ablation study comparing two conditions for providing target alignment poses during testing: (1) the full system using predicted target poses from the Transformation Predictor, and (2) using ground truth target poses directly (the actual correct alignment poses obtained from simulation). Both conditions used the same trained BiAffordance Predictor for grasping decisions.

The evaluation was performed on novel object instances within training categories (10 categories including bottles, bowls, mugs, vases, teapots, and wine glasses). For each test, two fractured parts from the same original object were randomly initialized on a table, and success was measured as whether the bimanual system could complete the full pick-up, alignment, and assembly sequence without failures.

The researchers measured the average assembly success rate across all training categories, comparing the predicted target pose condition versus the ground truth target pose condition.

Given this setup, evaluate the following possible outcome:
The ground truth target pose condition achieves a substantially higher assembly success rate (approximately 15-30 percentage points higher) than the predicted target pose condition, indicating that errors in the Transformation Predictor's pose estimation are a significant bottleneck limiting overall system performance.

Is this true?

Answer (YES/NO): NO